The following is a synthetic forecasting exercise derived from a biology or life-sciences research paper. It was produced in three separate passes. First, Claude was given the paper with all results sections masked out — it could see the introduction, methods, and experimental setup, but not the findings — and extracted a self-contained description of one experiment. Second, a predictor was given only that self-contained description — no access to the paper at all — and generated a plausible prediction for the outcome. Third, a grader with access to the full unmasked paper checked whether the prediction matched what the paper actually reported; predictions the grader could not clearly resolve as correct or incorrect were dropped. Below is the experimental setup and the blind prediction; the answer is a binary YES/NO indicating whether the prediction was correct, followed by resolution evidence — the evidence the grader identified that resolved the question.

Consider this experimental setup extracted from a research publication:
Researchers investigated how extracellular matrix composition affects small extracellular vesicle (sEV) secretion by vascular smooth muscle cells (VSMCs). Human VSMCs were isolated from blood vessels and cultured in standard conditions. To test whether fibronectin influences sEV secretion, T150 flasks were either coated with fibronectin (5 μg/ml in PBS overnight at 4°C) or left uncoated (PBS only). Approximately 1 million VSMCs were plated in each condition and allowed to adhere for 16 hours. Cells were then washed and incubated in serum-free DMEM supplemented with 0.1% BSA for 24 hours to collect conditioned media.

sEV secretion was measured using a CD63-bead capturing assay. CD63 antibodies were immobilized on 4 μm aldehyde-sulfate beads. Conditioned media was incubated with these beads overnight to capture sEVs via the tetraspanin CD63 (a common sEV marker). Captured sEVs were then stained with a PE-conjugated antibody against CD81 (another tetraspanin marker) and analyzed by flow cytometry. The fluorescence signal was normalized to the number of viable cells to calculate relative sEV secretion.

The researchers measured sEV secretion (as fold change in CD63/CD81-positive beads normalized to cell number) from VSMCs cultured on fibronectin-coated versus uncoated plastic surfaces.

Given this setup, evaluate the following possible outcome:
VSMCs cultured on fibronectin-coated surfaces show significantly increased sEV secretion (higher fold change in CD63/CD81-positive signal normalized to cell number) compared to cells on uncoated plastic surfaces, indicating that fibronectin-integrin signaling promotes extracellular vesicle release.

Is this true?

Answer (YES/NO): YES